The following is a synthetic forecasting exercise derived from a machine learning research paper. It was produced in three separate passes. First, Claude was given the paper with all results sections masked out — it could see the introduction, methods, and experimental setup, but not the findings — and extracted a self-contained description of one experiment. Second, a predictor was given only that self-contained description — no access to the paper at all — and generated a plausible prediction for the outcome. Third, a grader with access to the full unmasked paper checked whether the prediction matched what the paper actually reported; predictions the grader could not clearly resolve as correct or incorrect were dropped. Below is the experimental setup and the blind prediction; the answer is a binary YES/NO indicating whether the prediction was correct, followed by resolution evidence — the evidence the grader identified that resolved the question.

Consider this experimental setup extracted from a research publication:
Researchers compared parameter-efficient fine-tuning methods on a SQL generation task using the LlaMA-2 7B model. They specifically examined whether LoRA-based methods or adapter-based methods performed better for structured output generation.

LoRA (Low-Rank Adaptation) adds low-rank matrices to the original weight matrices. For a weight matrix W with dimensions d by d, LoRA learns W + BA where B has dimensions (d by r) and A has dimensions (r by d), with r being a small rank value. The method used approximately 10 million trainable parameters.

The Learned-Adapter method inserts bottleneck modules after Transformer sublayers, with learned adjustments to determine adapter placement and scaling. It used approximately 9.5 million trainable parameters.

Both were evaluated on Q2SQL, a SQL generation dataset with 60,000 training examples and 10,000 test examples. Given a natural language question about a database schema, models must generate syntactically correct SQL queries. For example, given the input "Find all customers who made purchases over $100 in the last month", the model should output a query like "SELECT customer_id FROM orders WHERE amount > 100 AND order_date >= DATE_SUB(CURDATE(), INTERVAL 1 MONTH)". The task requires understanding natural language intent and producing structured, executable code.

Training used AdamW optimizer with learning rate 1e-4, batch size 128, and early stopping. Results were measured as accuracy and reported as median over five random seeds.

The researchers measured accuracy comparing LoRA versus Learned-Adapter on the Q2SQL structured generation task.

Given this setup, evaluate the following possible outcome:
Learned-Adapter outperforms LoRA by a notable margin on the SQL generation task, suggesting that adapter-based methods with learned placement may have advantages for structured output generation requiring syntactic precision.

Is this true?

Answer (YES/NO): NO